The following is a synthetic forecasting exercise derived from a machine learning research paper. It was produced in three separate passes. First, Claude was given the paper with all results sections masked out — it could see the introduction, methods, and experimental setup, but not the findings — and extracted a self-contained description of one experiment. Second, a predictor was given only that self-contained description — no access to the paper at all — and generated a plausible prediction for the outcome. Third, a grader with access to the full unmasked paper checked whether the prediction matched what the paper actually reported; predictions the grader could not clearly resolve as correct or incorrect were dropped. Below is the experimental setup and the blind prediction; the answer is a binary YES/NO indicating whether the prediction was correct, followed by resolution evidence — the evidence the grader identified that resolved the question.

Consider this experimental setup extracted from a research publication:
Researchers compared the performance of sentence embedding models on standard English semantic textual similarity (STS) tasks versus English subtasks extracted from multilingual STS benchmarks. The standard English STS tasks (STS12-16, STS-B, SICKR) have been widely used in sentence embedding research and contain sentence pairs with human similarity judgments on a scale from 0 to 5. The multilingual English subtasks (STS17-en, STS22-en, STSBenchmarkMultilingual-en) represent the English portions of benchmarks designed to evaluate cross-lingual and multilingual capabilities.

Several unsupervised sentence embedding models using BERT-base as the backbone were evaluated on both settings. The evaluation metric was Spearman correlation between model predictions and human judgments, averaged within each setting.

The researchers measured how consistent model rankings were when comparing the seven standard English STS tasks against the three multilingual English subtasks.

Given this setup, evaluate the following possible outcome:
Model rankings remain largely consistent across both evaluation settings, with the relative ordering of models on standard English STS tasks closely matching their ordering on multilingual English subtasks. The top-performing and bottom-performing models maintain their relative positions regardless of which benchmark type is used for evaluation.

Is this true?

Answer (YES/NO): NO